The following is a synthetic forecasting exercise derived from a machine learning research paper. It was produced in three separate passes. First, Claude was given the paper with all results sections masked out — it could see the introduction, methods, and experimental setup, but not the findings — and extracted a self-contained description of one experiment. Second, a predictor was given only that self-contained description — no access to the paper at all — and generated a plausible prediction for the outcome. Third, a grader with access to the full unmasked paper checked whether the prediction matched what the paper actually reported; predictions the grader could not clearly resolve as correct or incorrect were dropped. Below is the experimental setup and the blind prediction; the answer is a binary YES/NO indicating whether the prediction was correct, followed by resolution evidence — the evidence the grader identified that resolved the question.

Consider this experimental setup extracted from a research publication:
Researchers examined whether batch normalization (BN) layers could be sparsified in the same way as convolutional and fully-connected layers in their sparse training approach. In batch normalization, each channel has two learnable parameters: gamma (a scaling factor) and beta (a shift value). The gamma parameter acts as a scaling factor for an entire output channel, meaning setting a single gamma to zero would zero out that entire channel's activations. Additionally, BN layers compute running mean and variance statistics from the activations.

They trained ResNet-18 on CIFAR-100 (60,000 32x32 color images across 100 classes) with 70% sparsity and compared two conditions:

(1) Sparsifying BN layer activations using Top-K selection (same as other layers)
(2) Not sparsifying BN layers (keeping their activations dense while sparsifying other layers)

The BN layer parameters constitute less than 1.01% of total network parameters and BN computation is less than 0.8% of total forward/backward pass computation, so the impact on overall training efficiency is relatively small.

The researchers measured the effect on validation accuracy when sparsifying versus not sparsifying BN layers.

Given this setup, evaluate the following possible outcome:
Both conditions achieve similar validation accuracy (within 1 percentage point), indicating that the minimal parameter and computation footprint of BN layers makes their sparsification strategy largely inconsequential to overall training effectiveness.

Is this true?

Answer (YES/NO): NO